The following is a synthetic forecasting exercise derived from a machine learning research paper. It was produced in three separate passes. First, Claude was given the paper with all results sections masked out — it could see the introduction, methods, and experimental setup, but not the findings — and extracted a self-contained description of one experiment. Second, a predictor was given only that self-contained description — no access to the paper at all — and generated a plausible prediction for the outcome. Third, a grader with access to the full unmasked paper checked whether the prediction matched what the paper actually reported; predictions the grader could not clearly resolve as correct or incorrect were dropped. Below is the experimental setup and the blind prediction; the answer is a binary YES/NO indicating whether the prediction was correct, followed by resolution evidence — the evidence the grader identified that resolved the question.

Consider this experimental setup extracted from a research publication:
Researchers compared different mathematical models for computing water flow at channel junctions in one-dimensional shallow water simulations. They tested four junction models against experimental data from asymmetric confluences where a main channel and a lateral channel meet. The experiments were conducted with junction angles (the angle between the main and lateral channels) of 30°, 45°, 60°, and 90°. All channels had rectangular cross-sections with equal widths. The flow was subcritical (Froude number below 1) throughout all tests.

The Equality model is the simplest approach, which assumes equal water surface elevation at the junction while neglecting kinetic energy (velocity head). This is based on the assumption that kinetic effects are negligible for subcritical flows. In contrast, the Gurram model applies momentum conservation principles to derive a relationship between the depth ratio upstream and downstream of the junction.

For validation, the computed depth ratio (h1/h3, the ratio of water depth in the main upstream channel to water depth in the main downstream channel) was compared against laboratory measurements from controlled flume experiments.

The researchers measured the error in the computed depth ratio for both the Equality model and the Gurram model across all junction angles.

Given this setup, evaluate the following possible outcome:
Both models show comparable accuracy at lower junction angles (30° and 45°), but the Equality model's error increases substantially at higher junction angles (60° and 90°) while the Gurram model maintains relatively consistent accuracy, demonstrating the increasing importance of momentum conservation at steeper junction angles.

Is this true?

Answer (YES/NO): NO